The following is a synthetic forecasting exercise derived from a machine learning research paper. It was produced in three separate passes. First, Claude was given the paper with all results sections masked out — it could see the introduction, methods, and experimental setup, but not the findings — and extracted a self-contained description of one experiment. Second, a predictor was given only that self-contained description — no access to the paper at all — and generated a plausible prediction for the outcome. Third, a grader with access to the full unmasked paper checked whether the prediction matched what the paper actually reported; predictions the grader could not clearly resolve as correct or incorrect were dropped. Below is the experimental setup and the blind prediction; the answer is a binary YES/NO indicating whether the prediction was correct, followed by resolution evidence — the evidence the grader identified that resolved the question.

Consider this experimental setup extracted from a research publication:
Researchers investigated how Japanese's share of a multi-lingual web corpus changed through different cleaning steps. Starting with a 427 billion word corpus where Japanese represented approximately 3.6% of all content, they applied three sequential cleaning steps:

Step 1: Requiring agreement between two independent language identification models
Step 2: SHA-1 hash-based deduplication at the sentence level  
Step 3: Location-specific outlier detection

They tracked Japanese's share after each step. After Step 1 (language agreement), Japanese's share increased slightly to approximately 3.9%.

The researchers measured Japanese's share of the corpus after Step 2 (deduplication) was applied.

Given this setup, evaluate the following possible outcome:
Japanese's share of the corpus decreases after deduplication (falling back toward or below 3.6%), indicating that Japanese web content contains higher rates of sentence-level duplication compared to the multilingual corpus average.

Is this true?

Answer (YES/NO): YES